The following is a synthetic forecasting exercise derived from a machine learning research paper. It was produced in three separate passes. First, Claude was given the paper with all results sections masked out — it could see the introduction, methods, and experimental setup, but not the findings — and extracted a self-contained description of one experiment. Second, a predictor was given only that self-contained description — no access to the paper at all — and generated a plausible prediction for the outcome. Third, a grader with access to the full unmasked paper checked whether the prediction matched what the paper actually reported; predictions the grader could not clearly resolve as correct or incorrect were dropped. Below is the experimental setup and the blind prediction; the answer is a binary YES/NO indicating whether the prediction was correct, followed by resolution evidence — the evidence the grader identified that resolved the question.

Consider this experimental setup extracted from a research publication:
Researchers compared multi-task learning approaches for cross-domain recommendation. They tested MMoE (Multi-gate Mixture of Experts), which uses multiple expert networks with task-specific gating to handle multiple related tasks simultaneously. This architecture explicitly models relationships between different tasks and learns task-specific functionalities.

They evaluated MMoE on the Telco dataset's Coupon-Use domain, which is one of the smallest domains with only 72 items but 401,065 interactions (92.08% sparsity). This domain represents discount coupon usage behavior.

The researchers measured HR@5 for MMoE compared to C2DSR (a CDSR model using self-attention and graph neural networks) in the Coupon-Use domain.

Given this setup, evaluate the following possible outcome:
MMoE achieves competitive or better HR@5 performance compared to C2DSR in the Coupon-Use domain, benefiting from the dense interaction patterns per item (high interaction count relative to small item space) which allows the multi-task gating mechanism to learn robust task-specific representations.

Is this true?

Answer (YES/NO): NO